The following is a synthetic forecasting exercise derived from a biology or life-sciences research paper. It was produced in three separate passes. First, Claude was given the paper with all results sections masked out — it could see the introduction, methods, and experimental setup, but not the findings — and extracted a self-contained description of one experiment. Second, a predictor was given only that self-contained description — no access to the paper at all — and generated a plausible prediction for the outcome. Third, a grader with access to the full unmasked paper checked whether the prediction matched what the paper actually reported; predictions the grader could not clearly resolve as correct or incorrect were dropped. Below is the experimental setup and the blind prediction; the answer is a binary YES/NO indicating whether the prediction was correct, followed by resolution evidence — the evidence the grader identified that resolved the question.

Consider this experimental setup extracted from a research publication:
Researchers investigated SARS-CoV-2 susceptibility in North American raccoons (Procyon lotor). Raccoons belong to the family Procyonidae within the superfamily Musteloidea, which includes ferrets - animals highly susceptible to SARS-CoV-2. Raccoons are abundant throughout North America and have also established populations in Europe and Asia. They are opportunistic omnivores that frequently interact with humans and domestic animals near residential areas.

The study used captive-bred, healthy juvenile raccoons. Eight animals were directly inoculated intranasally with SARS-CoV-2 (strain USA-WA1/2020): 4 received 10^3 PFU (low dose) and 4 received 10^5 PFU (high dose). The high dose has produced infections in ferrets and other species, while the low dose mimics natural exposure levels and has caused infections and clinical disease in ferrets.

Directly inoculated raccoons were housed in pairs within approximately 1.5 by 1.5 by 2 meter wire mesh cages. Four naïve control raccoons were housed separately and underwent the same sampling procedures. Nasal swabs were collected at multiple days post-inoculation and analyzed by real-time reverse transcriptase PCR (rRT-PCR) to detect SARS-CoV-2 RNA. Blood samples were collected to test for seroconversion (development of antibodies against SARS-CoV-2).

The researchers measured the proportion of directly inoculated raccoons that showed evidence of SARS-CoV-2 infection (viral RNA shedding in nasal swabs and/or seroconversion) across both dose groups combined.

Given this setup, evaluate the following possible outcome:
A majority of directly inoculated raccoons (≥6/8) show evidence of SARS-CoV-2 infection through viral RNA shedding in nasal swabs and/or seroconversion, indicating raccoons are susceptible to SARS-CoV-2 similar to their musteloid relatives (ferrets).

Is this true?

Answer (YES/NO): YES